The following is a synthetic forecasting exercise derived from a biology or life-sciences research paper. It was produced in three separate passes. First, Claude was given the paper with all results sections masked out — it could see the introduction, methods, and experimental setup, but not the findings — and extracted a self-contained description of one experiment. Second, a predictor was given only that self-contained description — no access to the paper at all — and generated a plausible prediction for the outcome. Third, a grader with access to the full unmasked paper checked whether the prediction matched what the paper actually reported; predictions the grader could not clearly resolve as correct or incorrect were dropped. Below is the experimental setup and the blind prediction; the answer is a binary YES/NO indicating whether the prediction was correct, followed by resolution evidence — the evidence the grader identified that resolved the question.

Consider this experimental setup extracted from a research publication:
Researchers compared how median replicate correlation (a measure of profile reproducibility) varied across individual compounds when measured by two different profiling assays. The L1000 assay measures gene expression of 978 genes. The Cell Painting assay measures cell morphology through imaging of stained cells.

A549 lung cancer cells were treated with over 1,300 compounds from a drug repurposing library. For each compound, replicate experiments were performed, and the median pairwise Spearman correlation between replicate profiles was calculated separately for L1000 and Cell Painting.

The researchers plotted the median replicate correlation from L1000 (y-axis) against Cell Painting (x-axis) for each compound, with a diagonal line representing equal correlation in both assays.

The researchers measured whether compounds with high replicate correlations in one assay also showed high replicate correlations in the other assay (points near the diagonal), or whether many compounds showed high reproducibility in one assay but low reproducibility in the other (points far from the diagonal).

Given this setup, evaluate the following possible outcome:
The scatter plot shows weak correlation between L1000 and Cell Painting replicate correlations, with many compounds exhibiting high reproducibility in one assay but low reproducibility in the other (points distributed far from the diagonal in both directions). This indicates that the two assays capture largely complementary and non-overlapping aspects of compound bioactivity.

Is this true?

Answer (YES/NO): NO